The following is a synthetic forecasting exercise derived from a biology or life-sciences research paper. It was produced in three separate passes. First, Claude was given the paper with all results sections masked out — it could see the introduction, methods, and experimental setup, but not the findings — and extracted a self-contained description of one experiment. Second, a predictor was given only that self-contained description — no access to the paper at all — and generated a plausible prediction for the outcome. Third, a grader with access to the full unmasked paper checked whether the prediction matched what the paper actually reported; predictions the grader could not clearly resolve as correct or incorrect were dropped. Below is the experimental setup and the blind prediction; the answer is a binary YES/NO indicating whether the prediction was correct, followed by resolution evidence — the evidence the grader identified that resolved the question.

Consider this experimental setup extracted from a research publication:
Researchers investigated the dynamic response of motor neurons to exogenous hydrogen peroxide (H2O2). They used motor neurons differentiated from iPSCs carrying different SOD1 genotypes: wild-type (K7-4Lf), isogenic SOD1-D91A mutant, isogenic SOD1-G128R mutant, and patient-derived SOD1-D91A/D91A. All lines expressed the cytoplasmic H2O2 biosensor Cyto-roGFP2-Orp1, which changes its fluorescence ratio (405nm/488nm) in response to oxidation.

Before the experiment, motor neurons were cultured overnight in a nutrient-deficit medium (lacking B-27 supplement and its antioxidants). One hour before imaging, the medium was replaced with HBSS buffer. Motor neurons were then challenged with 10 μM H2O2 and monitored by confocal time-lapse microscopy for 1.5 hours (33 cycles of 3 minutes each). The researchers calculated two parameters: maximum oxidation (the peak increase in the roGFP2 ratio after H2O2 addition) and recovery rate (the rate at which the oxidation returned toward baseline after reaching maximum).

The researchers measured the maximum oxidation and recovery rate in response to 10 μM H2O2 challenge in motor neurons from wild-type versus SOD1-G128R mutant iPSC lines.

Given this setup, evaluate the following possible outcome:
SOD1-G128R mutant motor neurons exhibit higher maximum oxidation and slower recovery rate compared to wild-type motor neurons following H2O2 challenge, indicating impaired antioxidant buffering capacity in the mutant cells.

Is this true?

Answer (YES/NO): NO